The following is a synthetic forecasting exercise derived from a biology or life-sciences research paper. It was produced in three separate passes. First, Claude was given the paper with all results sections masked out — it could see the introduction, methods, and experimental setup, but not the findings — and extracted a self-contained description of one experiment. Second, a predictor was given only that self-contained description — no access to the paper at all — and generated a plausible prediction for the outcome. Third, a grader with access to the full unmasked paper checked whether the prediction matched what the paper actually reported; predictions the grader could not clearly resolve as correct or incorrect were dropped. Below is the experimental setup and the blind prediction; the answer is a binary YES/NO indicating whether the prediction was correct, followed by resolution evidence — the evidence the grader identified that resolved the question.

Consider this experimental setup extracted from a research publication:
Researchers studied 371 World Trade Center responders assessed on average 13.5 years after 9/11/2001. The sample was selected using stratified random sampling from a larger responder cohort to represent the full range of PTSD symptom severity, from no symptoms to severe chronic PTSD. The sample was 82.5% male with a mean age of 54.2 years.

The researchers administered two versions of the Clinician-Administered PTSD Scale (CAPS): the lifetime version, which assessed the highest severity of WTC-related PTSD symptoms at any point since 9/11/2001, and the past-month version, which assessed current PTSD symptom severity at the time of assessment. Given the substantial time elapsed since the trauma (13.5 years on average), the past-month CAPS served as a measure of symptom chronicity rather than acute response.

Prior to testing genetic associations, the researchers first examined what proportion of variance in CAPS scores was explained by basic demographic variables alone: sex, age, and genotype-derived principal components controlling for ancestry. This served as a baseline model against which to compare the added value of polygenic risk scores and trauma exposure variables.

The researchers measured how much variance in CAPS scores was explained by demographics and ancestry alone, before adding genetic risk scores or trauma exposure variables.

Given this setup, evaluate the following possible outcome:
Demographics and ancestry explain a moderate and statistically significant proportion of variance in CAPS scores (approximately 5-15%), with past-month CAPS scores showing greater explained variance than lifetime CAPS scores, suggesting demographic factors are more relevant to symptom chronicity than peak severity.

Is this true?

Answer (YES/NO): NO